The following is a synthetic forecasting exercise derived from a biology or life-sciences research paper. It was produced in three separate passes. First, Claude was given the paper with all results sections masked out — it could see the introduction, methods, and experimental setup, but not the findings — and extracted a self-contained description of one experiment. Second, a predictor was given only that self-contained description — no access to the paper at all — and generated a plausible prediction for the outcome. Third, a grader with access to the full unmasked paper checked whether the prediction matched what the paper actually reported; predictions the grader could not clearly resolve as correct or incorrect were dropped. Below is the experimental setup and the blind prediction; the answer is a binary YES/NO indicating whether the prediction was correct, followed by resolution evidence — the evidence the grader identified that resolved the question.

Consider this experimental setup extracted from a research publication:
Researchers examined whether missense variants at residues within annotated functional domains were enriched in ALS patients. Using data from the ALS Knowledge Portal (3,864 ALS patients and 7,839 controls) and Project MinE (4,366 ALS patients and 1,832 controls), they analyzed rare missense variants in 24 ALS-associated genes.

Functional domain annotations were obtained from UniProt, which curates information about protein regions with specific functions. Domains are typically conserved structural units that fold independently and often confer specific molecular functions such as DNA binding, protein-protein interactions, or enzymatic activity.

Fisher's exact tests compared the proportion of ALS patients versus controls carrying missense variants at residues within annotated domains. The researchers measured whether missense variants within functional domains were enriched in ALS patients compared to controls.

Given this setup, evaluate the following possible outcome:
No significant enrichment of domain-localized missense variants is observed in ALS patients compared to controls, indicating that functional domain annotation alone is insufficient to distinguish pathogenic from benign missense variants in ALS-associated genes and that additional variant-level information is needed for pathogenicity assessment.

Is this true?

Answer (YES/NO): NO